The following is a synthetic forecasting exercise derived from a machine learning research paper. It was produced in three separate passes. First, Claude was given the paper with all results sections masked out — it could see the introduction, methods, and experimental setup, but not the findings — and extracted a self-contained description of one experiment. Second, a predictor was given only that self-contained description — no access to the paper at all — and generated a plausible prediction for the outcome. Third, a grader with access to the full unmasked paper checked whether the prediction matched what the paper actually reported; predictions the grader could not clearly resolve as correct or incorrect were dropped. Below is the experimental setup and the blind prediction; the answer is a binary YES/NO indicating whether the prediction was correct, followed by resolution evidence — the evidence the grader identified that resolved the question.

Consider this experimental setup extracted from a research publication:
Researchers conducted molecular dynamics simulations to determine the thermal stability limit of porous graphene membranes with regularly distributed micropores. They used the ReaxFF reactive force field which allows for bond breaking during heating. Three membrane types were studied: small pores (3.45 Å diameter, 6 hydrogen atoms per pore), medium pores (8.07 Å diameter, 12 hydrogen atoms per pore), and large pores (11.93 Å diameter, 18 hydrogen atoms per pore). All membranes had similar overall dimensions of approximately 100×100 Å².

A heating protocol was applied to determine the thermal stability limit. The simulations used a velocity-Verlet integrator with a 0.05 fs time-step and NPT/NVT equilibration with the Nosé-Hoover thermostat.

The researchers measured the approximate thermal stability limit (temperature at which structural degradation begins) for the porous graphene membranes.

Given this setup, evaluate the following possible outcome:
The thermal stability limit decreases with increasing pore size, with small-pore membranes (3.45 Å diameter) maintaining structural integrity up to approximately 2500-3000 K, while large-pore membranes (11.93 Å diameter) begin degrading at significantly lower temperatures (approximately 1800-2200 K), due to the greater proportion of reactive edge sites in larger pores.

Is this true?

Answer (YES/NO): NO